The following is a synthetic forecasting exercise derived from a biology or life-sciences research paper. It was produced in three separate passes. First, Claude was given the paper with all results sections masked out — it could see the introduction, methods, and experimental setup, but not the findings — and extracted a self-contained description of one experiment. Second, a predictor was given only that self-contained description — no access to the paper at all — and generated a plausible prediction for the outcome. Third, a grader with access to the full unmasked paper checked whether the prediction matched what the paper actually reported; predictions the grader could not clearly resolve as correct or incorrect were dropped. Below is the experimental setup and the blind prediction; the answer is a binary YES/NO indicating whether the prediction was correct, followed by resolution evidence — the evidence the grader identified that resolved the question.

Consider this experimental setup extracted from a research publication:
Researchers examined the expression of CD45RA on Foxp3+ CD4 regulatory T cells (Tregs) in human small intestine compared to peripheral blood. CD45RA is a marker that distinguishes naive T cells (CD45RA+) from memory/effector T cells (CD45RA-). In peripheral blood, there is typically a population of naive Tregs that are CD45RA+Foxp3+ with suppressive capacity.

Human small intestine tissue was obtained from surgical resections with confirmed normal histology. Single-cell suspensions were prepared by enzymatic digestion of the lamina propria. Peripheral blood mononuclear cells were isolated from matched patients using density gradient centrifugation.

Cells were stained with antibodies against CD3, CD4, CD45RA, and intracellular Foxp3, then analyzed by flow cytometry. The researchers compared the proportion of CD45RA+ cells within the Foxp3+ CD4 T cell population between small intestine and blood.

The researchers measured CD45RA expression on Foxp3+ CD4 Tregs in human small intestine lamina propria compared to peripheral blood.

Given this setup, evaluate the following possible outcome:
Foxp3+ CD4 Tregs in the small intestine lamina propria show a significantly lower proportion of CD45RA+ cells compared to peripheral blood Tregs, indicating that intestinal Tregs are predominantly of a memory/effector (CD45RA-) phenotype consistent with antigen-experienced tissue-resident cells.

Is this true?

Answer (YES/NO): YES